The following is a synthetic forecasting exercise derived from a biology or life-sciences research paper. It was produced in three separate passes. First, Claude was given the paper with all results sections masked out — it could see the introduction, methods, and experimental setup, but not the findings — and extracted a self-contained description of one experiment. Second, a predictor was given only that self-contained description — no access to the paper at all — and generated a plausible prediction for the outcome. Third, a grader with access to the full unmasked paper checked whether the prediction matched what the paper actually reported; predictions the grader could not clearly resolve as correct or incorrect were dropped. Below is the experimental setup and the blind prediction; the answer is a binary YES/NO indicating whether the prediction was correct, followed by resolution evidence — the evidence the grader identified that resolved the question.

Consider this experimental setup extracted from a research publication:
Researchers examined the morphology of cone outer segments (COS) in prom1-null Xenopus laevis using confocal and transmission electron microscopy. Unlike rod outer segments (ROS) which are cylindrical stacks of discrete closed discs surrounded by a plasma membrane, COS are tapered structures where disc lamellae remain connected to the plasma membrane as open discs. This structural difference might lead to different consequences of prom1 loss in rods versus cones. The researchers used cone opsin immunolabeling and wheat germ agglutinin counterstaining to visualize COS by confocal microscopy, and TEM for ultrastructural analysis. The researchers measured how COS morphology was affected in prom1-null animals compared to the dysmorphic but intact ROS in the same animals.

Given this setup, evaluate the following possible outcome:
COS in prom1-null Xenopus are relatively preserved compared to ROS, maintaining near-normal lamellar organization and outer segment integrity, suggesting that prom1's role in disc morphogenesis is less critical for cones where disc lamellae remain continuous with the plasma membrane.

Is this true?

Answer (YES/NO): NO